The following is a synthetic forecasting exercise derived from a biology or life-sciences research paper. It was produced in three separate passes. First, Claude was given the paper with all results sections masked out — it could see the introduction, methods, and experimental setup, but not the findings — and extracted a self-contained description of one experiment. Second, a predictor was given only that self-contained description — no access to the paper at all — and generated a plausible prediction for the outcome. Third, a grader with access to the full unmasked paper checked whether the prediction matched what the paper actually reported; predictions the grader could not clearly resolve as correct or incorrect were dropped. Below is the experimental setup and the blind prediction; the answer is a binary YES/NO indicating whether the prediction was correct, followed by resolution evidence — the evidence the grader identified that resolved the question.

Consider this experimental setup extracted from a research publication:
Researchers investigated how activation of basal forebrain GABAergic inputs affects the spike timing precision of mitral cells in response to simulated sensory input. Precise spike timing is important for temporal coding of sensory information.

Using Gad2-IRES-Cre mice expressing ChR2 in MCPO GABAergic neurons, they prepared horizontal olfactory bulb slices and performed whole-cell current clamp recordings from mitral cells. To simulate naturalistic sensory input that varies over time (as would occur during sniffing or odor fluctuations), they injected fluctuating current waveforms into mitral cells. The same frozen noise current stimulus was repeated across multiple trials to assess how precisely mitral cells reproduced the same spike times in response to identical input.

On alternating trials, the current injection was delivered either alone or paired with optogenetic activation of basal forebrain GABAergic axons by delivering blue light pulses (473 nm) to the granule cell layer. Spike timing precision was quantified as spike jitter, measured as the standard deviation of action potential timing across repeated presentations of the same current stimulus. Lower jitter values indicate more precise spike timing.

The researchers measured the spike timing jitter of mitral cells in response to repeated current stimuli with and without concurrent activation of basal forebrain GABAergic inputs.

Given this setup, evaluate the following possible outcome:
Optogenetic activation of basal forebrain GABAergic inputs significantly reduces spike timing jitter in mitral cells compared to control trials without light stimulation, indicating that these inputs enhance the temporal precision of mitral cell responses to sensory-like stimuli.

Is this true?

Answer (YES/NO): NO